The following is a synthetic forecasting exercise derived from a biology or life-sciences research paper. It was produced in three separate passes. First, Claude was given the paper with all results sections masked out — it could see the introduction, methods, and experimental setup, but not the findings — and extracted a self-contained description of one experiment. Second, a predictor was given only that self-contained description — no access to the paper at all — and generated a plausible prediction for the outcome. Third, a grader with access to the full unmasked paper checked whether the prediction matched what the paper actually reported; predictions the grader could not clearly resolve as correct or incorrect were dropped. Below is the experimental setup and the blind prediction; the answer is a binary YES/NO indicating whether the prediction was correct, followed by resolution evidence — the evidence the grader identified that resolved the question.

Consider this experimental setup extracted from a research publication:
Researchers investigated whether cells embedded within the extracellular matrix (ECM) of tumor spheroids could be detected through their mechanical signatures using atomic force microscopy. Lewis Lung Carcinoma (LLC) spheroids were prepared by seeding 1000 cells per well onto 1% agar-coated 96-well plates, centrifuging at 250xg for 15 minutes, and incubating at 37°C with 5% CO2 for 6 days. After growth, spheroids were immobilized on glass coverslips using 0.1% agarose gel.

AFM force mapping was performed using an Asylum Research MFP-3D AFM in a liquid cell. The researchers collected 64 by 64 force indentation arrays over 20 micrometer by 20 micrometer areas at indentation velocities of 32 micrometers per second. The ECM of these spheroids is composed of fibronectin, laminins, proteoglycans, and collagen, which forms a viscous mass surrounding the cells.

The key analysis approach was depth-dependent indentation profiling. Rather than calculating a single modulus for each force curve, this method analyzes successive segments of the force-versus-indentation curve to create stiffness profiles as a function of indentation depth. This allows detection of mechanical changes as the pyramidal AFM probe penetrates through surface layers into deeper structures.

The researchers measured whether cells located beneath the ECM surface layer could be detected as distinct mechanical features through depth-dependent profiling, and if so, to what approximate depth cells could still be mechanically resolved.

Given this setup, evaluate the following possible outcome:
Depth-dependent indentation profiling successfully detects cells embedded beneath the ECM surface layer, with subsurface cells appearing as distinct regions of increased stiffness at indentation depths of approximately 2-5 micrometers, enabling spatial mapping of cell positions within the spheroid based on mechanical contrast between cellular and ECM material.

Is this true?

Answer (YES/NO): NO